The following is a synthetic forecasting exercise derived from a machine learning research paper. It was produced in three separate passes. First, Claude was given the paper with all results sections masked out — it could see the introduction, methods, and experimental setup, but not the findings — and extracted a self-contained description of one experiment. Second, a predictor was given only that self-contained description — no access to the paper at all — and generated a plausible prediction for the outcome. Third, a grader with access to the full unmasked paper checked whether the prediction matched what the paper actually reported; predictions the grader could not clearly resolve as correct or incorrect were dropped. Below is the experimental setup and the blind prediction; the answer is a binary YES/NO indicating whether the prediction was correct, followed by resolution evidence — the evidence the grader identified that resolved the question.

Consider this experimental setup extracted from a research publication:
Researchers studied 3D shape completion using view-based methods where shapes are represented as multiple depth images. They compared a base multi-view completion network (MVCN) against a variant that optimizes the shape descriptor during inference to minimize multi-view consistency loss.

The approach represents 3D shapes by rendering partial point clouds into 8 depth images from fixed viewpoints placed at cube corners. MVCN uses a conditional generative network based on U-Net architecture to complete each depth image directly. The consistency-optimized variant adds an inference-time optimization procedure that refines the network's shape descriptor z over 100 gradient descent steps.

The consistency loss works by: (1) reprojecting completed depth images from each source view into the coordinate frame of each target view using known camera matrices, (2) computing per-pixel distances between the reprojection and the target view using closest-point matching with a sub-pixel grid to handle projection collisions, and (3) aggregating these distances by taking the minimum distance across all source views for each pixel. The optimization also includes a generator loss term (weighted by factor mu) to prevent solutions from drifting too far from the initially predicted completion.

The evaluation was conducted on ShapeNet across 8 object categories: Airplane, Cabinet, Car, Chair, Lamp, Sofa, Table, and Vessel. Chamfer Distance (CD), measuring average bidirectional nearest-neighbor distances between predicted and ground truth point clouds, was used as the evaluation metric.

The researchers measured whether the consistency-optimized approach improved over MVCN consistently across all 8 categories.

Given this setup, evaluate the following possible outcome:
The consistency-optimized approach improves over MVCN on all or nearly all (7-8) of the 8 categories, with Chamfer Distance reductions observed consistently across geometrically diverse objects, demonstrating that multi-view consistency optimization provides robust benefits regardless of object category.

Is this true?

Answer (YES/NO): YES